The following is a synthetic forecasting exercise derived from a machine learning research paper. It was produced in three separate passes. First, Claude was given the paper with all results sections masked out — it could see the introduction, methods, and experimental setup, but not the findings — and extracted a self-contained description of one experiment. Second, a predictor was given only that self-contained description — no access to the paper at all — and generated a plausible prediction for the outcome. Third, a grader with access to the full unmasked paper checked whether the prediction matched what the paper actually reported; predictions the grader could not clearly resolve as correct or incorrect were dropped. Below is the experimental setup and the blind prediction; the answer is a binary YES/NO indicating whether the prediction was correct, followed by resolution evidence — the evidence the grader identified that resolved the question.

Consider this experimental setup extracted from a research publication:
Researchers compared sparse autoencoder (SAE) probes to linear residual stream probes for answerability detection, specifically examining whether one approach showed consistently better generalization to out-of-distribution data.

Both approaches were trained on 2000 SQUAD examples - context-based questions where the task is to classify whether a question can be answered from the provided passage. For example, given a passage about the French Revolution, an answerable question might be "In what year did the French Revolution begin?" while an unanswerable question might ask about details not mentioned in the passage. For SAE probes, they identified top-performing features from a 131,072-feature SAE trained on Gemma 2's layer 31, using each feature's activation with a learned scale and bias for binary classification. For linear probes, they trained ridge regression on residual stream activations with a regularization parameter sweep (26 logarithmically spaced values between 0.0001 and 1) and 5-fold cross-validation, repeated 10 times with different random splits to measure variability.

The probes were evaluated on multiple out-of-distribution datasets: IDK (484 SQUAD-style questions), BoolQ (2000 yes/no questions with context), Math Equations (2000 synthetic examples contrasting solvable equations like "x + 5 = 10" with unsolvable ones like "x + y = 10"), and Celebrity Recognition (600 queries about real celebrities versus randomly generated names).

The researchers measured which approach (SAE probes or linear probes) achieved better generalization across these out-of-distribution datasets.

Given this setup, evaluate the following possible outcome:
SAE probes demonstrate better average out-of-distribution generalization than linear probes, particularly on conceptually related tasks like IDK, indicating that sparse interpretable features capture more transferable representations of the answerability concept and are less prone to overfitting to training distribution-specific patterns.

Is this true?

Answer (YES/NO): NO